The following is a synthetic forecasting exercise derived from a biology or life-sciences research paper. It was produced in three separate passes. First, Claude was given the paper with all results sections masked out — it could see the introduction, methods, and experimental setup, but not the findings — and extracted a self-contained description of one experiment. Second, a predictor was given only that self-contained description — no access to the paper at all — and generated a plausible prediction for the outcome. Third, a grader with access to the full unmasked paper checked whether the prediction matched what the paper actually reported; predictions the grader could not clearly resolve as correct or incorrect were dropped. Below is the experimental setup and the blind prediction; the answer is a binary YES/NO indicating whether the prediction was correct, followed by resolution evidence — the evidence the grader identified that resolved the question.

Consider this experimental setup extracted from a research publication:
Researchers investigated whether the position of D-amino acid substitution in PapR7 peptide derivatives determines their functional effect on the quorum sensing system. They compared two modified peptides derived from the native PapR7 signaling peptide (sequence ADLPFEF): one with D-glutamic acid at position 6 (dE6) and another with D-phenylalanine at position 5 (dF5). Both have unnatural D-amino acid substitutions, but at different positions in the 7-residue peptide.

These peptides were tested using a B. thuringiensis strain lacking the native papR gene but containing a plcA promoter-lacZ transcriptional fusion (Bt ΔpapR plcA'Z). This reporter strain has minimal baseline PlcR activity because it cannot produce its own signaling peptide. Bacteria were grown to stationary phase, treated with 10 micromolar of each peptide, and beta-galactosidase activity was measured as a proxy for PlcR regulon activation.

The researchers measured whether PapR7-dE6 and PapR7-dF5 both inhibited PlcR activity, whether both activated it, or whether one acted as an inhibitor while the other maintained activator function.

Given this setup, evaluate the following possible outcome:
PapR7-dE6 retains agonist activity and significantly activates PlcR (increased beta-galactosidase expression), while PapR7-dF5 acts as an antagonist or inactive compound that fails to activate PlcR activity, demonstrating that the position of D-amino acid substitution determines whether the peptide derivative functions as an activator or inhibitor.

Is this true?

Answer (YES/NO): NO